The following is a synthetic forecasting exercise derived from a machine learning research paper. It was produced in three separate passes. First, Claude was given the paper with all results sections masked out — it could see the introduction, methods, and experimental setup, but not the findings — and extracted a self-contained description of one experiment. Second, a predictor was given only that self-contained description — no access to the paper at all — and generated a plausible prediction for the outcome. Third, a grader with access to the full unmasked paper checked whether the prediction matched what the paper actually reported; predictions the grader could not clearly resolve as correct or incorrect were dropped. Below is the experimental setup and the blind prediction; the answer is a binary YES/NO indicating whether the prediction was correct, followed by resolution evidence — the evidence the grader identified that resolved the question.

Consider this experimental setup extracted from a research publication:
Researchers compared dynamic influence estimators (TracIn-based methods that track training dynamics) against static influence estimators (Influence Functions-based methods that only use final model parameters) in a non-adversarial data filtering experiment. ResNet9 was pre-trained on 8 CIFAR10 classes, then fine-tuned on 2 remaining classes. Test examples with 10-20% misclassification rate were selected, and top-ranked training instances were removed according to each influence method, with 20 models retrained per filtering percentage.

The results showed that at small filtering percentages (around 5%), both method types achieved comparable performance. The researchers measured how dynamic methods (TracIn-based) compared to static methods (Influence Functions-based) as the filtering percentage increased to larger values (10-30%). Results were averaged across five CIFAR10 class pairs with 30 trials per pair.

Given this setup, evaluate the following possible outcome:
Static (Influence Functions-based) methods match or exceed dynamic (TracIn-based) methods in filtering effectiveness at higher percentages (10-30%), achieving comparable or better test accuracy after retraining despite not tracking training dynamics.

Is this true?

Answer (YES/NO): NO